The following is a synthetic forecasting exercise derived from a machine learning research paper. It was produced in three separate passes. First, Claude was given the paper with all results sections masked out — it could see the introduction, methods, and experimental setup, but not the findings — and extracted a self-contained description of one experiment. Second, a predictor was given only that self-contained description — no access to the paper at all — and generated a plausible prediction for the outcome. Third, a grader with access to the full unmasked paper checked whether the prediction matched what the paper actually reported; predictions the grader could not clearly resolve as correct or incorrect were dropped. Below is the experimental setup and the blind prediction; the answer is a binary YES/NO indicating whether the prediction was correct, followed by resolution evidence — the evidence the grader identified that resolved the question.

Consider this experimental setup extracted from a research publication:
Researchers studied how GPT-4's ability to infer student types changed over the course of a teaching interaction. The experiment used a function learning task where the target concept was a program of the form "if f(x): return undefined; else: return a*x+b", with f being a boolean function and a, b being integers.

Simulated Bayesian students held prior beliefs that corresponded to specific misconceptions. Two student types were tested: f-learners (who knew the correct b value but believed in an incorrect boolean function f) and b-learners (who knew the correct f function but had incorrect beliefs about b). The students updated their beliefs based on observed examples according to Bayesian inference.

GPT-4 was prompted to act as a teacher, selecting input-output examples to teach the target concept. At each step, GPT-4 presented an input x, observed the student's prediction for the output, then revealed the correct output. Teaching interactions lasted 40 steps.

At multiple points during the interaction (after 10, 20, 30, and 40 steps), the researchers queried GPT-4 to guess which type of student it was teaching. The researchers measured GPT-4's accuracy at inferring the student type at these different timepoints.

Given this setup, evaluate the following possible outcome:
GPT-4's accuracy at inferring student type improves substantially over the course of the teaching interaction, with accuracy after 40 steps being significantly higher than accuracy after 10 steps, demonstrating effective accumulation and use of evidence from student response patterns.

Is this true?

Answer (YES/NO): NO